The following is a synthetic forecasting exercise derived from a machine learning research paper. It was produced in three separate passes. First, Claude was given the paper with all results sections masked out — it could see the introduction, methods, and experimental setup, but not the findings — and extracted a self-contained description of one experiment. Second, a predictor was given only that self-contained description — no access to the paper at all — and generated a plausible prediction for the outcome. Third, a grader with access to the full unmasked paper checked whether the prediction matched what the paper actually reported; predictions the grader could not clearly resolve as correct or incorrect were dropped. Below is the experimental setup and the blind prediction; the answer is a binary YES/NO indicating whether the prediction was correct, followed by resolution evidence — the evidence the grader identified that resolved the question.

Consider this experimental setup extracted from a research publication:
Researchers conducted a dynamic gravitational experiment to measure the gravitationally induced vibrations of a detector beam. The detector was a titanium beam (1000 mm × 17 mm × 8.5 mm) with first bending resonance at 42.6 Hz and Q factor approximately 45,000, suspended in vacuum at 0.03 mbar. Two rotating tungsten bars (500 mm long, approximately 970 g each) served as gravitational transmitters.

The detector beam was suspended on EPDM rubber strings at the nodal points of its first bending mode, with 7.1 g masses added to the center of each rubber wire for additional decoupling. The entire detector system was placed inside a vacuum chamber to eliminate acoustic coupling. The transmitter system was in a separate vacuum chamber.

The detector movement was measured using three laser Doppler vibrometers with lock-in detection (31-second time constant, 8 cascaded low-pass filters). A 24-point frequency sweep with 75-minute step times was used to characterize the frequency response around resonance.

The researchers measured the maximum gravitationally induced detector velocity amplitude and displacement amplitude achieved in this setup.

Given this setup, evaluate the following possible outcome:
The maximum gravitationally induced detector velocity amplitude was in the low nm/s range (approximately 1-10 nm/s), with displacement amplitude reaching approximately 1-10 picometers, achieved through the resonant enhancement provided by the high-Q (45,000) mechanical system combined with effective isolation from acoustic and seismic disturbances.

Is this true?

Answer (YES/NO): NO